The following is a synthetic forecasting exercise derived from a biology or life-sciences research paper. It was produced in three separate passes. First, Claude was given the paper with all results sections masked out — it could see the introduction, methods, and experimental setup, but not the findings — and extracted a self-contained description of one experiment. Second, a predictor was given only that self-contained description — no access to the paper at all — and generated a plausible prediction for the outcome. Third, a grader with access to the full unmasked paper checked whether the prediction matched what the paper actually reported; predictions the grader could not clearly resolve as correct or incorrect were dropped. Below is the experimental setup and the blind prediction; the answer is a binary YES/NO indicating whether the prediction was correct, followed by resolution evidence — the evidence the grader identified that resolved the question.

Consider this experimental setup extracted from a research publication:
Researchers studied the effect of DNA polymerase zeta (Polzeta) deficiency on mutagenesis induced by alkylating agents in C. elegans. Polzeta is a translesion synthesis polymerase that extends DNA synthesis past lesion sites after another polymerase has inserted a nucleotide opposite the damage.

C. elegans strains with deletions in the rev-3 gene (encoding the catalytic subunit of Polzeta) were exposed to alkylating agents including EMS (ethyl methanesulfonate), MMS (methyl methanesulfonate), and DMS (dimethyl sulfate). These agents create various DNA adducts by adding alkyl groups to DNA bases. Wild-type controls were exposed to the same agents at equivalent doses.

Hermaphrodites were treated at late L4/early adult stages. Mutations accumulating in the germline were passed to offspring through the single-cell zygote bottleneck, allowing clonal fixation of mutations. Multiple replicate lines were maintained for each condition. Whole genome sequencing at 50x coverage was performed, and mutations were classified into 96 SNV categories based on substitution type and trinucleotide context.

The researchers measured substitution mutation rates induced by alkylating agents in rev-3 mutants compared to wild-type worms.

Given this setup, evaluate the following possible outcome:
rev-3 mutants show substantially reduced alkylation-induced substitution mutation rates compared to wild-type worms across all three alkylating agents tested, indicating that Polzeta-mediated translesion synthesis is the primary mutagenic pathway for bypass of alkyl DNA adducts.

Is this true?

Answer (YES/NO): NO